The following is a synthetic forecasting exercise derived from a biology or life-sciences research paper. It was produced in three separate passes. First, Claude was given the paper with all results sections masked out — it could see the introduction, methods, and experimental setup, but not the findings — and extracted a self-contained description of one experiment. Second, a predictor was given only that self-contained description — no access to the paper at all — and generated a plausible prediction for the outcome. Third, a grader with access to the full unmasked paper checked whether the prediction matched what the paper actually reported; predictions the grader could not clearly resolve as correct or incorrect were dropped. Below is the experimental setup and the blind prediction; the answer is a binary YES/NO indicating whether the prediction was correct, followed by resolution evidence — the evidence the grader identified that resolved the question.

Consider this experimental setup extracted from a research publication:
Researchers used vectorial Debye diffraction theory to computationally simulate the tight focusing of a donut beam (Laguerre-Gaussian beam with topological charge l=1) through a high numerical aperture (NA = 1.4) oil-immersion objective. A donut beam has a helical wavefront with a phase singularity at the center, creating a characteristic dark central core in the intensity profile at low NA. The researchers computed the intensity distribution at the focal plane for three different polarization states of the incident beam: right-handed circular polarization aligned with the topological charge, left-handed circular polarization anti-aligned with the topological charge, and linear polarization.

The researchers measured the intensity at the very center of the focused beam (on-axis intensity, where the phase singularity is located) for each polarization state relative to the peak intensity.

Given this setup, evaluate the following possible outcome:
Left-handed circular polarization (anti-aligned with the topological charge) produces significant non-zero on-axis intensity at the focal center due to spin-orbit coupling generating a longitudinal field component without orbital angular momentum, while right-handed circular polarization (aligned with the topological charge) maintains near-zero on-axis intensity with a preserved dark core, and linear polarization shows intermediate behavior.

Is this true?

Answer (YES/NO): YES